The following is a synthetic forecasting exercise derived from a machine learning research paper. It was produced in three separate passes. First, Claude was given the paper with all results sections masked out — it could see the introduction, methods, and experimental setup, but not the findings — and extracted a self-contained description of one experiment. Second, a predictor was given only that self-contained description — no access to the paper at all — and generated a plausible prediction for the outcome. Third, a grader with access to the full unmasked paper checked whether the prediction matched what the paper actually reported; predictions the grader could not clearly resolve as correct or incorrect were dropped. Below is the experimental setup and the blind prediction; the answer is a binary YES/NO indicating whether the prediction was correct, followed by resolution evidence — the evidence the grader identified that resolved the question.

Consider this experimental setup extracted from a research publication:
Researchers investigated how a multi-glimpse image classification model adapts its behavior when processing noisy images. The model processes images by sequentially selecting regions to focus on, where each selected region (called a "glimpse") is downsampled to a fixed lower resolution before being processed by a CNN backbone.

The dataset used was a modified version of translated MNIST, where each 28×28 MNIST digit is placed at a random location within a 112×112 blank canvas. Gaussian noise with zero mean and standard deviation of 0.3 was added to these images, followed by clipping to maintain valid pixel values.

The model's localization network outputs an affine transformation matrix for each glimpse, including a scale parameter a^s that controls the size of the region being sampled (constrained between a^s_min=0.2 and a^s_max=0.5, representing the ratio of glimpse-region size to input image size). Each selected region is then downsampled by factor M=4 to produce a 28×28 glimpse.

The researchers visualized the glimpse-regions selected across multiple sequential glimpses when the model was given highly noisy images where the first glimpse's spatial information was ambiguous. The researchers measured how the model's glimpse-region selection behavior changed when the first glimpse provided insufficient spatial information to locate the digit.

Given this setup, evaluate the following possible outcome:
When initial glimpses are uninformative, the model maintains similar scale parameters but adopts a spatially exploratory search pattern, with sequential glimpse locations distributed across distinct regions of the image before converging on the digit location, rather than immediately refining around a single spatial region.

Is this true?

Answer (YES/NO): NO